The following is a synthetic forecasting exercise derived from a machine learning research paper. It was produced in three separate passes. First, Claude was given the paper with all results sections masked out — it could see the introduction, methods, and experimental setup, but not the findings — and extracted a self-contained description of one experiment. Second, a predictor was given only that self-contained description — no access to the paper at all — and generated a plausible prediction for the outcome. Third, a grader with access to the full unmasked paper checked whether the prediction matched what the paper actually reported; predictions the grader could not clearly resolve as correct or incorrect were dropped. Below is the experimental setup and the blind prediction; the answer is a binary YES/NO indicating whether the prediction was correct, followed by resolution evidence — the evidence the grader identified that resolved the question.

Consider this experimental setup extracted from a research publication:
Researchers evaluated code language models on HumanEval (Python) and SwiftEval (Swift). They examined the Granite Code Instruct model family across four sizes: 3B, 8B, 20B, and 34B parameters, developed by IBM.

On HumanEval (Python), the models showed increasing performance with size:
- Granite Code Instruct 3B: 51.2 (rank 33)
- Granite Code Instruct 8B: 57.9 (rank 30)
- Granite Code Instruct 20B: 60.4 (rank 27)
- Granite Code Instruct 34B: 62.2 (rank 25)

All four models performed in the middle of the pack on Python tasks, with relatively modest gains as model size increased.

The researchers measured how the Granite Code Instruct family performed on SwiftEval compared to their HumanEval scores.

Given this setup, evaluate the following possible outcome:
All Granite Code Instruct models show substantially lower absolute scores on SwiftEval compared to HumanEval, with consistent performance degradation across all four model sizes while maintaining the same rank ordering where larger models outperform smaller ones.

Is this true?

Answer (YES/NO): NO